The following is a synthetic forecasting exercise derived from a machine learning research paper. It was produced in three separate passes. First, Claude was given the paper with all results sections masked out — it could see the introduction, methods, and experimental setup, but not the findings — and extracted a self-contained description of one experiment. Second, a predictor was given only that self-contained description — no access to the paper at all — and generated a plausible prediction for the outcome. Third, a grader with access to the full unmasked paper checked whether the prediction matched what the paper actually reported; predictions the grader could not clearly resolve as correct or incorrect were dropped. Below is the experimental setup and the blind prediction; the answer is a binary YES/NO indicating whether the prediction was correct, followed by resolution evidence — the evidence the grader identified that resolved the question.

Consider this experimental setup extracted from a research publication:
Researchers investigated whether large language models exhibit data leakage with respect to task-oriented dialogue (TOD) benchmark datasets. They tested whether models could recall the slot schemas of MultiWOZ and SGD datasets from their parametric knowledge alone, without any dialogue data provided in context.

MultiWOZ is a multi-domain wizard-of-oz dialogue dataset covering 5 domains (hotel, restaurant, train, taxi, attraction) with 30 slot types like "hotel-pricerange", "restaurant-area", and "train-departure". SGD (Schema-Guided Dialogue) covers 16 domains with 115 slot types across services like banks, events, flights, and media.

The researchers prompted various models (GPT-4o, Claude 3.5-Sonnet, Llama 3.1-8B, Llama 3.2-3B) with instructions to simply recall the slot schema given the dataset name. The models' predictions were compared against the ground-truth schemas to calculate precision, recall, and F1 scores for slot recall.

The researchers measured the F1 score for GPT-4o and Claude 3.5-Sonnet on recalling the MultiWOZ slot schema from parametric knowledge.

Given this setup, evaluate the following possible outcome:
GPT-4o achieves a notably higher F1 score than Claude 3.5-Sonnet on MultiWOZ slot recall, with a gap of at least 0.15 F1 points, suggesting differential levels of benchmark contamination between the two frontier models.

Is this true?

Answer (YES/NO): NO